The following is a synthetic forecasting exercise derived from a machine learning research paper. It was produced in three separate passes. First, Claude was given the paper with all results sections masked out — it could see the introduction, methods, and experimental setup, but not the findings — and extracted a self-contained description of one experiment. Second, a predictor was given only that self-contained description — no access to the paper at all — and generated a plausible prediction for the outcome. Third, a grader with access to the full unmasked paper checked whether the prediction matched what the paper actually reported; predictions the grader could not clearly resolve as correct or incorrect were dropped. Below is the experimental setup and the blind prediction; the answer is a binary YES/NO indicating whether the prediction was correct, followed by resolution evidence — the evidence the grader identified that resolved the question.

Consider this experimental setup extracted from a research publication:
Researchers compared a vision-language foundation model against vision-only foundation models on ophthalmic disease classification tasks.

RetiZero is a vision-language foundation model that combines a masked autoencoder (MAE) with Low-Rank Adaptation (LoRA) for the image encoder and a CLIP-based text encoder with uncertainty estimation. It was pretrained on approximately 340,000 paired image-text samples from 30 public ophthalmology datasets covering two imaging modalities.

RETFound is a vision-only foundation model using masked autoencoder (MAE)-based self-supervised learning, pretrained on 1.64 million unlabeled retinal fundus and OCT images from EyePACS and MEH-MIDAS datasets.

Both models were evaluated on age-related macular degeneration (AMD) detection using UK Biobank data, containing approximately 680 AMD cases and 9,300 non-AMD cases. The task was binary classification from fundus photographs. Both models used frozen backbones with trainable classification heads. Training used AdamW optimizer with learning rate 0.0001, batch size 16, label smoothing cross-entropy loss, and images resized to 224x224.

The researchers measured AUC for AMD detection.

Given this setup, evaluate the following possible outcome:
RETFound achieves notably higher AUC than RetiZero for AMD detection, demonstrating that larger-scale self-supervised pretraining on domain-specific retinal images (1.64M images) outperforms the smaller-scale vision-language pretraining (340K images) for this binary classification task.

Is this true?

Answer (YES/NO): NO